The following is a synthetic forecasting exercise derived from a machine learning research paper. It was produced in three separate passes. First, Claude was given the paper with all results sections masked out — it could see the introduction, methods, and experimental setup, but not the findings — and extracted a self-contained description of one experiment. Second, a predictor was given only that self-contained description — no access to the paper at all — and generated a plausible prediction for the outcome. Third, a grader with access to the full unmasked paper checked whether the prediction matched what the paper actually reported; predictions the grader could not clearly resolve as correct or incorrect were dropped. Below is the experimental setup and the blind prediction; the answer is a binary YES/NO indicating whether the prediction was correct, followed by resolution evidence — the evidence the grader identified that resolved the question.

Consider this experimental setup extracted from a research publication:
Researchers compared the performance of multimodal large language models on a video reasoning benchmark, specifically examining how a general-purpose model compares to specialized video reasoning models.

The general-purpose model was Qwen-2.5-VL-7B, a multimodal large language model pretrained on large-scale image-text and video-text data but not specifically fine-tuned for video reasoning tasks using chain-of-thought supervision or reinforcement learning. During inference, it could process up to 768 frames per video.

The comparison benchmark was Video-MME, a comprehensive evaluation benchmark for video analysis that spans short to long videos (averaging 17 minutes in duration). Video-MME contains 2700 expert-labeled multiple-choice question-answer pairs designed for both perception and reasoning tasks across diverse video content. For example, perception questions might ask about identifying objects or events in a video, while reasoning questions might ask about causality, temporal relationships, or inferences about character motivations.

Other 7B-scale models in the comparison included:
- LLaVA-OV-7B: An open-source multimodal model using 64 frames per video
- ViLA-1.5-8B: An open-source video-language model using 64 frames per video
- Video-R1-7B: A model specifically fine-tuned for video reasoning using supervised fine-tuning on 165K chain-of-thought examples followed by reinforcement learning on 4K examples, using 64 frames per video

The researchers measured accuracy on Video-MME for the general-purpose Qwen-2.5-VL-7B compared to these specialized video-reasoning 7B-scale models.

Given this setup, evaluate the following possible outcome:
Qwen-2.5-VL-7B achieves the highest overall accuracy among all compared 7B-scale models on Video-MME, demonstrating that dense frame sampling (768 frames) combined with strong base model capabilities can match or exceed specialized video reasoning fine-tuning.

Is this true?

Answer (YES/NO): YES